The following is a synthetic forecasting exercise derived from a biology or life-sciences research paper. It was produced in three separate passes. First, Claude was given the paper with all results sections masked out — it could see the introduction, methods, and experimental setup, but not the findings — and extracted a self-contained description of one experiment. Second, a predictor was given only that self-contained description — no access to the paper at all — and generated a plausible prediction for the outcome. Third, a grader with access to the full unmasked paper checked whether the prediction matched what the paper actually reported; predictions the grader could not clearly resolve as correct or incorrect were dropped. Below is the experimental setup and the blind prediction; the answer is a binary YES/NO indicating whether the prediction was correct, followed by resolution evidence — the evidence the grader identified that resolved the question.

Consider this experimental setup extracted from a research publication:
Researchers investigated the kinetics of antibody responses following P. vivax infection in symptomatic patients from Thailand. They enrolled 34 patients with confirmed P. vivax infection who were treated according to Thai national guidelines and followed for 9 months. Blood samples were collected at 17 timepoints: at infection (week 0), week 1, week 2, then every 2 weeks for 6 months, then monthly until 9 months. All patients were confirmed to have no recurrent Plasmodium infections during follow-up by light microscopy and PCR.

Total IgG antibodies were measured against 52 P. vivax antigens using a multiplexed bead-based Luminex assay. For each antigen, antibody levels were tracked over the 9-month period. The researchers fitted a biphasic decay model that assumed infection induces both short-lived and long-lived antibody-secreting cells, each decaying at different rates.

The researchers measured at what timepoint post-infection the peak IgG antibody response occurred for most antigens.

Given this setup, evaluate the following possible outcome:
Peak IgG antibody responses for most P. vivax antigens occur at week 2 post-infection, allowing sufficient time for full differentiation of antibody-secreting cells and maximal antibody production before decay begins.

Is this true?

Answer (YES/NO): NO